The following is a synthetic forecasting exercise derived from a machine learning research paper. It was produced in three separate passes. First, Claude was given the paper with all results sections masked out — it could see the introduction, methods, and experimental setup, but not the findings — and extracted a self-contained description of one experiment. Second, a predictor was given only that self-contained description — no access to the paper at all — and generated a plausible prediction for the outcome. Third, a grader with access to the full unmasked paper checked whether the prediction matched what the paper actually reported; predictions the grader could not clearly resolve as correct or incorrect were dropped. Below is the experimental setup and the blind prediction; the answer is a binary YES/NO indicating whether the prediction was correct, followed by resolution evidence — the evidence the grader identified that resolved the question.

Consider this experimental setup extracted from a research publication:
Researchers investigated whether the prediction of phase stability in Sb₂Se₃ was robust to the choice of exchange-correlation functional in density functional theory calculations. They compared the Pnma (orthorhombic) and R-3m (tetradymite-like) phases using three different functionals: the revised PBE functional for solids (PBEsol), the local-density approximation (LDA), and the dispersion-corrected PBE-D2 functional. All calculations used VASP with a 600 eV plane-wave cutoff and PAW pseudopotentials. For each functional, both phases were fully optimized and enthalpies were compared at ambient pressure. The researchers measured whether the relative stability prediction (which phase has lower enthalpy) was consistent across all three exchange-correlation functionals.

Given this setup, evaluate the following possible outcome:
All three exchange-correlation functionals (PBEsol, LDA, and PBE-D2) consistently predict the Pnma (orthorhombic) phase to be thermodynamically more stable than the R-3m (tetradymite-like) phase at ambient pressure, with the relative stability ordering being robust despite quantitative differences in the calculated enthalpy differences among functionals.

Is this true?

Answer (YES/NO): NO